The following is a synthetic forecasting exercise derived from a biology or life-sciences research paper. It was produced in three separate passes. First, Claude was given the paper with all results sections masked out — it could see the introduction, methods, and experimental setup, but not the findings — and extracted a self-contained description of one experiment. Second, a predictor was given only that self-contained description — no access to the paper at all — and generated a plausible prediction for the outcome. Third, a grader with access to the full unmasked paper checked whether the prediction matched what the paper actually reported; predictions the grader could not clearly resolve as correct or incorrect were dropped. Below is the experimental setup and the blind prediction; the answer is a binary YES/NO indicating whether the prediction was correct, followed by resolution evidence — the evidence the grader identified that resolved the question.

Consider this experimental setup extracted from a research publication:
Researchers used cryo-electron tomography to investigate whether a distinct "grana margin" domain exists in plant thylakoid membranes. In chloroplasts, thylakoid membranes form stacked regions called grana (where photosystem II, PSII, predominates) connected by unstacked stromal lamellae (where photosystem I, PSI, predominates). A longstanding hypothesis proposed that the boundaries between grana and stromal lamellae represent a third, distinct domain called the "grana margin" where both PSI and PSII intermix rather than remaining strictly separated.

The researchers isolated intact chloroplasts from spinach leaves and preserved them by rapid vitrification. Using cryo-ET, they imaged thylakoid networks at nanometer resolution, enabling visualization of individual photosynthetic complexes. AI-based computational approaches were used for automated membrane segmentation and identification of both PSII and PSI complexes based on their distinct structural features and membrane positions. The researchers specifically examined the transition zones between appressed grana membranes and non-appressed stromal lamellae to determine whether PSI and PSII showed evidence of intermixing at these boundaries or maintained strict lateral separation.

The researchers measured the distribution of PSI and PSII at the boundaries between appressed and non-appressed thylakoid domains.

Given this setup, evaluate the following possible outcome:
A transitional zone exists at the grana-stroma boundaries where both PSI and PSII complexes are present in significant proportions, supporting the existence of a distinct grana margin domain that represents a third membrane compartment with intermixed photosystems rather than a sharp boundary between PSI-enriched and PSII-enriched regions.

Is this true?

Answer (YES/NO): NO